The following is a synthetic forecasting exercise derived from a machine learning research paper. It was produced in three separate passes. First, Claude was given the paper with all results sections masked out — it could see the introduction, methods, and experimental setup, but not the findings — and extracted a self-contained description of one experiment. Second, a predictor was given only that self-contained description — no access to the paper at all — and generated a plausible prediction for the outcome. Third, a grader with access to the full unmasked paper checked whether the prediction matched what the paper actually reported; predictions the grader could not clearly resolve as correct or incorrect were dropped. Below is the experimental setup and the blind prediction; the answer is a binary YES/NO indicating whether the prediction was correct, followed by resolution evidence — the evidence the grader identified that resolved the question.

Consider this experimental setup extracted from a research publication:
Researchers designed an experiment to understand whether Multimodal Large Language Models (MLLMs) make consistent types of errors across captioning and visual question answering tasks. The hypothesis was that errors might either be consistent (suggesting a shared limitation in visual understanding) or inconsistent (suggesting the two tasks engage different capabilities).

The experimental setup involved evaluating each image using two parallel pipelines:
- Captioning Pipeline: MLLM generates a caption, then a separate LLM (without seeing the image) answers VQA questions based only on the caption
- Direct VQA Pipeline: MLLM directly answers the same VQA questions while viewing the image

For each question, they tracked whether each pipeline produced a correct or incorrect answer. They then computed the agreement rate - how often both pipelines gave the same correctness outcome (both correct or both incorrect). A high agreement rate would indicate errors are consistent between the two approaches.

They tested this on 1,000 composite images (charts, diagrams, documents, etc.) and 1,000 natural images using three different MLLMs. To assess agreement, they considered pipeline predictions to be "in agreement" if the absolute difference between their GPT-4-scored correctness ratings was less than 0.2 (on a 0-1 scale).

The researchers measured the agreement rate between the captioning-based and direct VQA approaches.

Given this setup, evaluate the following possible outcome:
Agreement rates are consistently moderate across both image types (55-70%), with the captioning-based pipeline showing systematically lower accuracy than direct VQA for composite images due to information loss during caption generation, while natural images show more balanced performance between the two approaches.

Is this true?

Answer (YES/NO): NO